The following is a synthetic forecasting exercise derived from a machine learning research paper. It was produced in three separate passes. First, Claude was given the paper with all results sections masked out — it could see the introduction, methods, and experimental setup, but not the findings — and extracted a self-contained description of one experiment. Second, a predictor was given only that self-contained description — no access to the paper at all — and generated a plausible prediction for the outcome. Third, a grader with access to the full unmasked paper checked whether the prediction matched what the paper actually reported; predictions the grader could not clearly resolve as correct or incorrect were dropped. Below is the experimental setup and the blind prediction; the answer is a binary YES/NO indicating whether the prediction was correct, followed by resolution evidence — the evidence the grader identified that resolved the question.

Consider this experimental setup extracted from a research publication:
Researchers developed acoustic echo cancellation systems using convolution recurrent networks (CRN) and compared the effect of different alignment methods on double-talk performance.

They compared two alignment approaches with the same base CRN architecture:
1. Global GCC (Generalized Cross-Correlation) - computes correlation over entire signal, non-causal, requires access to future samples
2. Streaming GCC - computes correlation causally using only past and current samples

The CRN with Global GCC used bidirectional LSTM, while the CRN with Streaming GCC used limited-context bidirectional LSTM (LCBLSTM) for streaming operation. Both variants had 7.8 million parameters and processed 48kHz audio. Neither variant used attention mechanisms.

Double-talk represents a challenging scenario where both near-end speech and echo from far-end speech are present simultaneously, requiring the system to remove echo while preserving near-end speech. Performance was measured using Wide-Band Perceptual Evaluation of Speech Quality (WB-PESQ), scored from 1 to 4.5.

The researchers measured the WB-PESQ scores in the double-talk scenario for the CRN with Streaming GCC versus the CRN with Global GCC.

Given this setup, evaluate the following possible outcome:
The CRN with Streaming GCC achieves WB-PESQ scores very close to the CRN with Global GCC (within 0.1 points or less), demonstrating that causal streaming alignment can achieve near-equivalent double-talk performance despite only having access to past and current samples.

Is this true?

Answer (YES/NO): NO